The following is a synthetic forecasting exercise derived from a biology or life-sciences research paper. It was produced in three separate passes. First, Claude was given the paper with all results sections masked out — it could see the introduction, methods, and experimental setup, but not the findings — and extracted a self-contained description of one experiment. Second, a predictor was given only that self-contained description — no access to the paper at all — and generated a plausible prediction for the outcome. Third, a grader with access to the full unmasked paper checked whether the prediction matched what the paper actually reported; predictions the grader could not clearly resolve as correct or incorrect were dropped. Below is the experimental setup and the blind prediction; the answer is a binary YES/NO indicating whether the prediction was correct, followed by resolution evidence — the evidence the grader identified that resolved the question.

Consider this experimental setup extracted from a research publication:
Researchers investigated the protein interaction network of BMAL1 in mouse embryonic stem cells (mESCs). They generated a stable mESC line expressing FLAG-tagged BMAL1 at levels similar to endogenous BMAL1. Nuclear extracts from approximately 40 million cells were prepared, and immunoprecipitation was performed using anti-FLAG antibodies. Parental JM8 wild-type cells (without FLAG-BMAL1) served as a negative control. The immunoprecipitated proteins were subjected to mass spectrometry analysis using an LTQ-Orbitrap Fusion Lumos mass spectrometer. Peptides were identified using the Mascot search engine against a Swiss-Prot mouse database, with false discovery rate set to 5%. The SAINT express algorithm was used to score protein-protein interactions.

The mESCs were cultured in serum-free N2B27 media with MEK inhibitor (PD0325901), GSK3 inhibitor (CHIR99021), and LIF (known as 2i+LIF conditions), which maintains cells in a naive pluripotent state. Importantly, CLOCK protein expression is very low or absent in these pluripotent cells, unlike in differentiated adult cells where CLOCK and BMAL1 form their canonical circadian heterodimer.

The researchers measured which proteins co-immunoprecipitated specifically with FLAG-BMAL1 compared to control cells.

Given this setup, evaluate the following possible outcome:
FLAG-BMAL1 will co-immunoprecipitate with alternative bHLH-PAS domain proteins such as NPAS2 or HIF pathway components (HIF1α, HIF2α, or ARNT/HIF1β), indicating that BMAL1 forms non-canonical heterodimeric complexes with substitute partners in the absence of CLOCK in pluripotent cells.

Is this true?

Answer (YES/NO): NO